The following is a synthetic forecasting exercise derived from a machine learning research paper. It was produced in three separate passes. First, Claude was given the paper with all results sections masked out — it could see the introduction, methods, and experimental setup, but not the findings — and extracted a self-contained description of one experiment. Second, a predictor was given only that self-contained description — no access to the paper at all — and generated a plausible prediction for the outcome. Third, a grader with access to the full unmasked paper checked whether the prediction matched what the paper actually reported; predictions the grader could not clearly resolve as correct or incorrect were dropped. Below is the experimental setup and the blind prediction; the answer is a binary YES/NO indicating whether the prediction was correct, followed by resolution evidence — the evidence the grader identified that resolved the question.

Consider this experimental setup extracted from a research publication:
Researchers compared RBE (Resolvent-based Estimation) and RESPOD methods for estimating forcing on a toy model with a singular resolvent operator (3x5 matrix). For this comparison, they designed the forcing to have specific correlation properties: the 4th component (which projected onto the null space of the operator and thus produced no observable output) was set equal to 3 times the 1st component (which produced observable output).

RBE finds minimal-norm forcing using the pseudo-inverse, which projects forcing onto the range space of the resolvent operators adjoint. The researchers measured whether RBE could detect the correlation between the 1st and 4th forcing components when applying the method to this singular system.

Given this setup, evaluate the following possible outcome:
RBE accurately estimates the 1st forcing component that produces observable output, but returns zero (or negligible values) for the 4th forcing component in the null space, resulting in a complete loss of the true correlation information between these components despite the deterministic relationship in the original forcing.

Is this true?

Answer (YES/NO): YES